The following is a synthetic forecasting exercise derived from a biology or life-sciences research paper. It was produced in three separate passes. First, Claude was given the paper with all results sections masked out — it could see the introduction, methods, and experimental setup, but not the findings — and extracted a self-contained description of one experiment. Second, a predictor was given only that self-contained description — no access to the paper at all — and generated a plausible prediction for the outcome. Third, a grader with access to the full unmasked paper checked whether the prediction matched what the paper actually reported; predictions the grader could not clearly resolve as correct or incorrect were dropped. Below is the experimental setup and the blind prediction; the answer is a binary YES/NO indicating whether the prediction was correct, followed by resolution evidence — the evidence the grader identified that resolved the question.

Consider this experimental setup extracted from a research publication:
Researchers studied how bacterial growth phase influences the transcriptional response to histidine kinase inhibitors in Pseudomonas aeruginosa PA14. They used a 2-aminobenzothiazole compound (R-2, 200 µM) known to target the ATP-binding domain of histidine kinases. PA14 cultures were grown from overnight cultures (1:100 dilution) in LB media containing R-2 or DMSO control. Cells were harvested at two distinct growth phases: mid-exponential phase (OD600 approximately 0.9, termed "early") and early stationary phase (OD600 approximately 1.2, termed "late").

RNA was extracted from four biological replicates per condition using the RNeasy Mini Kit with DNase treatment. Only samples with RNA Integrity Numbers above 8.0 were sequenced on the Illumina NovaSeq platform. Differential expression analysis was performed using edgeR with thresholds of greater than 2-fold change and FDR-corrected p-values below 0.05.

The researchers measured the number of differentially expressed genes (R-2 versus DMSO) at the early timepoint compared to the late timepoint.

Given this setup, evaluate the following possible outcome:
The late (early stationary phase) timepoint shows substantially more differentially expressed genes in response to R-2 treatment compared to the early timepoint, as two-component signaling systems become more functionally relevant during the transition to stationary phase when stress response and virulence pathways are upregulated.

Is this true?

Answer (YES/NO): NO